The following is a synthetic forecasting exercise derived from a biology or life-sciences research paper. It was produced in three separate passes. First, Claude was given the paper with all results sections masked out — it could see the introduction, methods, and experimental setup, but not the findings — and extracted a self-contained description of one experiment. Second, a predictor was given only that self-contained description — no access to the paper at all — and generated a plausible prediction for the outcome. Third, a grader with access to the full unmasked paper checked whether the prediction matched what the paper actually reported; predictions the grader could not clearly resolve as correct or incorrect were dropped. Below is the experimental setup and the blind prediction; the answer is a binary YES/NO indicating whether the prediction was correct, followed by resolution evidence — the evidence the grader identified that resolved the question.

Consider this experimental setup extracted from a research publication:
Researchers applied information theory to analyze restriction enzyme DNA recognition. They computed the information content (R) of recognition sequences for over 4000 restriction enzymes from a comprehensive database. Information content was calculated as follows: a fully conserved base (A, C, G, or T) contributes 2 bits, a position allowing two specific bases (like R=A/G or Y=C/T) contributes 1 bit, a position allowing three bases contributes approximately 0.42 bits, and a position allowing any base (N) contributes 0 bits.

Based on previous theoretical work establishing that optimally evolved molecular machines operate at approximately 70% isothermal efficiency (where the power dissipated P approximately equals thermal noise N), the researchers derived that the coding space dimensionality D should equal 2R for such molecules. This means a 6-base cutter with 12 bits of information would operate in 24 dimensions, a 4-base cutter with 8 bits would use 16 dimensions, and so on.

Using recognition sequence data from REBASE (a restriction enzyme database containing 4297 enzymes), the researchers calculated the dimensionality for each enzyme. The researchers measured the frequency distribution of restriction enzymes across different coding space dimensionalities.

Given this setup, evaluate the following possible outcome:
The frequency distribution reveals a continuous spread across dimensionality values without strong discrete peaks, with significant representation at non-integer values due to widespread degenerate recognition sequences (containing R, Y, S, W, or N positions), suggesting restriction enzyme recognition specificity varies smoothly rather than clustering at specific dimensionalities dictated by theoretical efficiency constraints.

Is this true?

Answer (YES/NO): NO